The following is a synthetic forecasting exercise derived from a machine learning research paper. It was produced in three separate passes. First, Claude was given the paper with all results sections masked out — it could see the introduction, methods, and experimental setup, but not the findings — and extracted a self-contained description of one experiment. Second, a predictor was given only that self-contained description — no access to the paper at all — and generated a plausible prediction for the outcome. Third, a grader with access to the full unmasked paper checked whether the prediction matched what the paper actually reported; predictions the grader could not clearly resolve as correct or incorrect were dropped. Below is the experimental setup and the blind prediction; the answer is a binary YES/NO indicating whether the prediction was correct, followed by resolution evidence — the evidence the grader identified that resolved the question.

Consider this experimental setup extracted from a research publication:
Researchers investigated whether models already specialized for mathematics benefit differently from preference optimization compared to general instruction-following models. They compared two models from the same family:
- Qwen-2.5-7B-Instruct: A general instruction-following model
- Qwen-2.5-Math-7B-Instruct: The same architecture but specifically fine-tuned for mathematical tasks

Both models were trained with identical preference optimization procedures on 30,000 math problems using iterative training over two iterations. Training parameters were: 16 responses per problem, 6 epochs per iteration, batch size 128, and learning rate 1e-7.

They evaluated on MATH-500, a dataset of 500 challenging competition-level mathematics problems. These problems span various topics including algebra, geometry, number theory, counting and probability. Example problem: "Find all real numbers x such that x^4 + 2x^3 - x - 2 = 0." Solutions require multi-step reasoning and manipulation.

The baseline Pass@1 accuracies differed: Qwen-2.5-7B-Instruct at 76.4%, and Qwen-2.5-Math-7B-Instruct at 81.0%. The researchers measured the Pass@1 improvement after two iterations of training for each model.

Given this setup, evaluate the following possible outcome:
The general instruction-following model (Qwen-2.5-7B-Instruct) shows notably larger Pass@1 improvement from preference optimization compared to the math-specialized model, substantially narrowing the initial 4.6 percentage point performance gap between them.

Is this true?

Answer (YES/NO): YES